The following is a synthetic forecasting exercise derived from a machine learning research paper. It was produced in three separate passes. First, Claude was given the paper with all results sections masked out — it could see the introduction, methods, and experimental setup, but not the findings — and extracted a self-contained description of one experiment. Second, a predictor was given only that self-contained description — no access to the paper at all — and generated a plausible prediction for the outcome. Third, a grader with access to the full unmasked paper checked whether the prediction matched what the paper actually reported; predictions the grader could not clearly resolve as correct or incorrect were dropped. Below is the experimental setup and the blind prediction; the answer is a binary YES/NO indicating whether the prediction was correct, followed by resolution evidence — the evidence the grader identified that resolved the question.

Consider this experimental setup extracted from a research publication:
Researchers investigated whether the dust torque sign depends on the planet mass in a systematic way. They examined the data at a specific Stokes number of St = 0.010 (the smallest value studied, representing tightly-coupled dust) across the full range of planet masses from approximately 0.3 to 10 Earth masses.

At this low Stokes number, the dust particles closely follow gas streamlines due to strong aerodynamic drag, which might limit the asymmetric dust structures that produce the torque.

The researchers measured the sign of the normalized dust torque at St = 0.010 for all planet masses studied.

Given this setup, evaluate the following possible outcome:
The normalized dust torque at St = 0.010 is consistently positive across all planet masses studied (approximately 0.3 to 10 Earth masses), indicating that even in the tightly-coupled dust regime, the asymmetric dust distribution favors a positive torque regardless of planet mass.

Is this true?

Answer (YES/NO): NO